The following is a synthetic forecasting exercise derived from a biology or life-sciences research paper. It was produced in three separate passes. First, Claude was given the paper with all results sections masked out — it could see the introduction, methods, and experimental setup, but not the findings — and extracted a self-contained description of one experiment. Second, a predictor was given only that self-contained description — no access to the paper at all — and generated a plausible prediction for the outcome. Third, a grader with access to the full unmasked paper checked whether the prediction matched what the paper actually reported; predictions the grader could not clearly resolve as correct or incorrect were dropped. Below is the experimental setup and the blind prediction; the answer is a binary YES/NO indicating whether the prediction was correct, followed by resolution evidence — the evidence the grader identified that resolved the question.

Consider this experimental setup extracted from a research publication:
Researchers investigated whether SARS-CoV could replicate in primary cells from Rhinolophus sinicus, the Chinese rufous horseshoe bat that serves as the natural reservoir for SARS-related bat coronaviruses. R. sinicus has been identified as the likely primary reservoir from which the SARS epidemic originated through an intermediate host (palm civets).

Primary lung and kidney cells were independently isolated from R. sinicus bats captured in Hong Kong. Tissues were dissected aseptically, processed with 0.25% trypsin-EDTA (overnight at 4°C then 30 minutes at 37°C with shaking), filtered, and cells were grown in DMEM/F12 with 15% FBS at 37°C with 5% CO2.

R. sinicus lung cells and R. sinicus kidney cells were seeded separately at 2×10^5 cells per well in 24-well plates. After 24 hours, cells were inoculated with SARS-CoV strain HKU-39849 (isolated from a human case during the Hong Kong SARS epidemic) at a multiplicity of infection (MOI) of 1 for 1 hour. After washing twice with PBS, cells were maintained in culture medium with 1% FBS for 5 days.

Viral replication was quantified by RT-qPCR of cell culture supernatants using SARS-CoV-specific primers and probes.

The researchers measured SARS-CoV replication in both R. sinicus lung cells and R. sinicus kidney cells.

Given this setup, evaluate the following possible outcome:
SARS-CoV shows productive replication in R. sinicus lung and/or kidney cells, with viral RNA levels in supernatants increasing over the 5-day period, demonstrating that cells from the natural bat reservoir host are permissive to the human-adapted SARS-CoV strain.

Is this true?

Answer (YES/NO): YES